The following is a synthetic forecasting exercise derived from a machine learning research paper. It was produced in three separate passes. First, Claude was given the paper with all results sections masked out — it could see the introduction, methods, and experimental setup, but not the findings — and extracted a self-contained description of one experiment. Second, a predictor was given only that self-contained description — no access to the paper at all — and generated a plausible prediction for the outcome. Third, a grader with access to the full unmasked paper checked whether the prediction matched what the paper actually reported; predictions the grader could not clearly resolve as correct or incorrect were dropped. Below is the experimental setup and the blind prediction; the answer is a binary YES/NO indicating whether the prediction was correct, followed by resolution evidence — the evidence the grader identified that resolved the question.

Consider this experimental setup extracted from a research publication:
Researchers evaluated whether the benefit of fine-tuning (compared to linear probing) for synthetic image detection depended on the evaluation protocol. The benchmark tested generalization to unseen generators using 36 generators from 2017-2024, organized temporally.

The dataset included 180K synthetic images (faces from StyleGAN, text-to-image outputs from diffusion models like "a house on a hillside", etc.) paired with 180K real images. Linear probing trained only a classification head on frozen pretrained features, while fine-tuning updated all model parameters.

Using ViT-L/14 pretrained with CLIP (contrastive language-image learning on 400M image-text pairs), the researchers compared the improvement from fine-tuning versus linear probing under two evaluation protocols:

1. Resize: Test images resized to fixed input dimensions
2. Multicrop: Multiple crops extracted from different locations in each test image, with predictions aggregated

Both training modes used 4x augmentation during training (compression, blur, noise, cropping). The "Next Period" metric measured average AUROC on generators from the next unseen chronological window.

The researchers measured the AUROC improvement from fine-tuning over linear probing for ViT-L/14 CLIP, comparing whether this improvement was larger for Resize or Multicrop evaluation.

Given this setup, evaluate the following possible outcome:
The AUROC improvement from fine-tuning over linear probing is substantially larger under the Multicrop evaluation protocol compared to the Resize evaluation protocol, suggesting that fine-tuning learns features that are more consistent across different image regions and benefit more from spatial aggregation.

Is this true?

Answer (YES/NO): YES